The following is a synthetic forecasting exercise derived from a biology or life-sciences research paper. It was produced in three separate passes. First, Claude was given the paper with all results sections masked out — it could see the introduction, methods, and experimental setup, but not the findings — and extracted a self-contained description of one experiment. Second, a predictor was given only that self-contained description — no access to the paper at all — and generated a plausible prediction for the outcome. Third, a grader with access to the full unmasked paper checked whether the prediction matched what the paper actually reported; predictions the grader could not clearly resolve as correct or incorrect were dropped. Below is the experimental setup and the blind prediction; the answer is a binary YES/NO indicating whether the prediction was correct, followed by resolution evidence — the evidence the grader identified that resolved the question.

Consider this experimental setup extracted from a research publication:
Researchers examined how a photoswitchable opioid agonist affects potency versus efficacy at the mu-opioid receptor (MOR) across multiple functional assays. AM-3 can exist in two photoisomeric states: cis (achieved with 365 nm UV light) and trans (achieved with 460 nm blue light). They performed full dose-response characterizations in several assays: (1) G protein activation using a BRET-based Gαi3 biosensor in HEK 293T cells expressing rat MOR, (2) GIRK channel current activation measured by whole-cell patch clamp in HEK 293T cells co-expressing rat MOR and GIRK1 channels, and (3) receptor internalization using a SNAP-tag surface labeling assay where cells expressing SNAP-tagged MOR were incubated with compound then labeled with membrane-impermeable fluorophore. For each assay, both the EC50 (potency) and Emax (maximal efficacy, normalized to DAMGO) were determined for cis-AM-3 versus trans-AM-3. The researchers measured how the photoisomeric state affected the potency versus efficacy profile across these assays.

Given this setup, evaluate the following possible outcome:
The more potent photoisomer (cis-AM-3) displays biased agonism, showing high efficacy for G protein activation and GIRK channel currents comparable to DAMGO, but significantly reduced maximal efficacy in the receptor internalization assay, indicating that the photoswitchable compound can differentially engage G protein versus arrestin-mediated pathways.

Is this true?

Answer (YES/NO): NO